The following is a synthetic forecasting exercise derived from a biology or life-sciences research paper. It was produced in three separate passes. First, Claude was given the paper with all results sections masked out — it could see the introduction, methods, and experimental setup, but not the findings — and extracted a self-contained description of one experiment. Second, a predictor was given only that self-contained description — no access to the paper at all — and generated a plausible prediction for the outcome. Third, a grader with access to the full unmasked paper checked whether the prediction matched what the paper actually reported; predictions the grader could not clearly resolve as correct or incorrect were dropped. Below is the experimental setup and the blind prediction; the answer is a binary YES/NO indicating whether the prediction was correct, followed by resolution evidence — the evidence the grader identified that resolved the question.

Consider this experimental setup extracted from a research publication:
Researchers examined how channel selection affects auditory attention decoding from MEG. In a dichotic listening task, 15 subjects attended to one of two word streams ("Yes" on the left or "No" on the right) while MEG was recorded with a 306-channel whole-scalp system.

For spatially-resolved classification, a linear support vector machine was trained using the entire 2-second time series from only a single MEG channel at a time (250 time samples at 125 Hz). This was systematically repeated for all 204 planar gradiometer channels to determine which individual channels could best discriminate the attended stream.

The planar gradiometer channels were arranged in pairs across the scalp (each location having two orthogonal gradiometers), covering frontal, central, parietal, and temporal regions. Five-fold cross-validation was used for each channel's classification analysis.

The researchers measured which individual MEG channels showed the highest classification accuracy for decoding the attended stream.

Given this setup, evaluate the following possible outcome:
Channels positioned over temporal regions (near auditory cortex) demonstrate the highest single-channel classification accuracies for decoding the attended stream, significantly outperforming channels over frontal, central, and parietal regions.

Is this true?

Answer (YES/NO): YES